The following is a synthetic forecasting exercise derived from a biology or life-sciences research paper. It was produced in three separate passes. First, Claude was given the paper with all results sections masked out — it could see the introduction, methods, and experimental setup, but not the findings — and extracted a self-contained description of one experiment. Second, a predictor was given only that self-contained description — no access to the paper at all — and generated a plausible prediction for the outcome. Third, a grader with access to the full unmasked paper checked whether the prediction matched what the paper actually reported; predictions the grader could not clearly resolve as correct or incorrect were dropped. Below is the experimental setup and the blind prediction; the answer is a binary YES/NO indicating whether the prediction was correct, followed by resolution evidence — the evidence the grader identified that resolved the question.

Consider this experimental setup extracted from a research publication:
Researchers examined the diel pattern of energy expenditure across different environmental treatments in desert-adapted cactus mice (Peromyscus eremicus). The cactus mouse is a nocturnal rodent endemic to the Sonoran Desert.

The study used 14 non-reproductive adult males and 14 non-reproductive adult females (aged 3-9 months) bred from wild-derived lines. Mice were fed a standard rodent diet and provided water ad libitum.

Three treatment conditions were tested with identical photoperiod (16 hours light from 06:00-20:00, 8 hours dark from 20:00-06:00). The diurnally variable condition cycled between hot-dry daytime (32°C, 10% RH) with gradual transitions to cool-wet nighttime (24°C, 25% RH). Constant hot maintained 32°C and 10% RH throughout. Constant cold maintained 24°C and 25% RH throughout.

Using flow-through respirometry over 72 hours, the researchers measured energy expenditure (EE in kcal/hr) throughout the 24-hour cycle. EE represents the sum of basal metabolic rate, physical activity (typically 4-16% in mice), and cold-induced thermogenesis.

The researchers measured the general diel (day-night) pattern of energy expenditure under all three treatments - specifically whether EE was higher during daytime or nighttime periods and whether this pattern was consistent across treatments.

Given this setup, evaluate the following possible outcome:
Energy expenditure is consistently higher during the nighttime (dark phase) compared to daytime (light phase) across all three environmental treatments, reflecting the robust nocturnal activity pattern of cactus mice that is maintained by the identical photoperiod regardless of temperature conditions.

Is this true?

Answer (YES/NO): YES